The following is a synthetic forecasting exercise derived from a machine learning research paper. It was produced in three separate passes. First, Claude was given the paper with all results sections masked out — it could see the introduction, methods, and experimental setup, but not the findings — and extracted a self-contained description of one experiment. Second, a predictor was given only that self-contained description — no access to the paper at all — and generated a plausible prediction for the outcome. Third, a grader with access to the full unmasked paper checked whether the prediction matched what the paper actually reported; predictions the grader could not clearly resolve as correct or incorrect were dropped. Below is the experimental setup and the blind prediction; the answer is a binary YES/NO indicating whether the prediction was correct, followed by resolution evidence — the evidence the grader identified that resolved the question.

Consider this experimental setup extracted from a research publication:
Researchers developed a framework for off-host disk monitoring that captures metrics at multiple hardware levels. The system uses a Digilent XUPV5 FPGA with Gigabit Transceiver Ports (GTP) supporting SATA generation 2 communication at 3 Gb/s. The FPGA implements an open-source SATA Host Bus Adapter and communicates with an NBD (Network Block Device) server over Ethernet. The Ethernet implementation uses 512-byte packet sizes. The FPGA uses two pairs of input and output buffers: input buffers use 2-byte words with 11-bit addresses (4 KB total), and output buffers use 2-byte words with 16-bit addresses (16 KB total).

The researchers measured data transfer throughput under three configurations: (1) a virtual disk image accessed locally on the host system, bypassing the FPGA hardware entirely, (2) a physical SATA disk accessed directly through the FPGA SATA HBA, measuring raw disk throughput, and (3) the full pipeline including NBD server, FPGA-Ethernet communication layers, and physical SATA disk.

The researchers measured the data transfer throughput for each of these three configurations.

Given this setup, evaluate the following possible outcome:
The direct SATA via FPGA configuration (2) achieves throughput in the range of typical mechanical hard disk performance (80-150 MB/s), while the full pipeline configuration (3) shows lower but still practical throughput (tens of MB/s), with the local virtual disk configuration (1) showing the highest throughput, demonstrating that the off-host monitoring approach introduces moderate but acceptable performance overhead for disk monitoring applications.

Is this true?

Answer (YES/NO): NO